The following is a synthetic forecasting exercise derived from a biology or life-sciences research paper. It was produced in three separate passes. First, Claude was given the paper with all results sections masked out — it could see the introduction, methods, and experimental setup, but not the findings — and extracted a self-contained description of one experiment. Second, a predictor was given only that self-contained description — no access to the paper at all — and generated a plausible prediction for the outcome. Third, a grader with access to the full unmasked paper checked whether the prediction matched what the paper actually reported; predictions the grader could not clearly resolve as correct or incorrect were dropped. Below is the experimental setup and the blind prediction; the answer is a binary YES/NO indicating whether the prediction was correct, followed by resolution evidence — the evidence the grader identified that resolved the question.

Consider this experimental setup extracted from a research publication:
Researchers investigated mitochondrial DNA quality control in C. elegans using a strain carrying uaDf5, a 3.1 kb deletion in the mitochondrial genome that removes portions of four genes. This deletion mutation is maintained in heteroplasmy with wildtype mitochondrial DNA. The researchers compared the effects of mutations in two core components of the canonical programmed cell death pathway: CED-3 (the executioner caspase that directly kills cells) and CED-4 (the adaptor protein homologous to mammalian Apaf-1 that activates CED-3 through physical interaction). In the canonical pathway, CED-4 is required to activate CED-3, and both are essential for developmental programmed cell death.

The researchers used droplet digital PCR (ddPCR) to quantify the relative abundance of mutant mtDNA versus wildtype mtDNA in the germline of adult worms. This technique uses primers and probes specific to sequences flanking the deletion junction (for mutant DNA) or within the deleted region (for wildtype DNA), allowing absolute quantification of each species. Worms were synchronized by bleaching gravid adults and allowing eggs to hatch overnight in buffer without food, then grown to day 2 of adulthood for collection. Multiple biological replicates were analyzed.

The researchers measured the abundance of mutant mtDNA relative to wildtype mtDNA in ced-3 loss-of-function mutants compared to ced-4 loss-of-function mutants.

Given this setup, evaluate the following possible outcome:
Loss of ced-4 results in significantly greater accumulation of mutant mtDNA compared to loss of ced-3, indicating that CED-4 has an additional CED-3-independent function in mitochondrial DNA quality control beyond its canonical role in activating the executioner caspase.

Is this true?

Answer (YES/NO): NO